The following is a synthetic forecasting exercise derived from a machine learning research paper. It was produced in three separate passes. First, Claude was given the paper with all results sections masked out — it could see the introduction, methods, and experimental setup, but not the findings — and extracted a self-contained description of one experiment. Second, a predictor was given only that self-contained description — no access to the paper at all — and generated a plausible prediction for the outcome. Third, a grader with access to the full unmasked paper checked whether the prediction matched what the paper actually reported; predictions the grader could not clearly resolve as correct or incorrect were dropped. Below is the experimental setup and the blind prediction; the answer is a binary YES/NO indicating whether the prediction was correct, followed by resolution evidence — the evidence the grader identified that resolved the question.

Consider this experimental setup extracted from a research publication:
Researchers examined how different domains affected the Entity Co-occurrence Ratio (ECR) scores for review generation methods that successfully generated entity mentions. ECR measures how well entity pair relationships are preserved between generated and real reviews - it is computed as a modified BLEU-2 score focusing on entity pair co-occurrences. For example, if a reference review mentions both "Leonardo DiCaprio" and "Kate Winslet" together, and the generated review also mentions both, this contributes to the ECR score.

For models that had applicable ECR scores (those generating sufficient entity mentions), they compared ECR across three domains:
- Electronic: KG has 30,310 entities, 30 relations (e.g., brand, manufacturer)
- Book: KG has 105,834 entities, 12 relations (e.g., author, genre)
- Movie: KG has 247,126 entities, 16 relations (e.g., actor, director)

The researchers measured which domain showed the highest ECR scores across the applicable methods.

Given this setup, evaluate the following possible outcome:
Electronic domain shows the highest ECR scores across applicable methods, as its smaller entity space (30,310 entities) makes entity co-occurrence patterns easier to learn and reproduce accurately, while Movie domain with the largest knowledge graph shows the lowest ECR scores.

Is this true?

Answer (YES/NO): NO